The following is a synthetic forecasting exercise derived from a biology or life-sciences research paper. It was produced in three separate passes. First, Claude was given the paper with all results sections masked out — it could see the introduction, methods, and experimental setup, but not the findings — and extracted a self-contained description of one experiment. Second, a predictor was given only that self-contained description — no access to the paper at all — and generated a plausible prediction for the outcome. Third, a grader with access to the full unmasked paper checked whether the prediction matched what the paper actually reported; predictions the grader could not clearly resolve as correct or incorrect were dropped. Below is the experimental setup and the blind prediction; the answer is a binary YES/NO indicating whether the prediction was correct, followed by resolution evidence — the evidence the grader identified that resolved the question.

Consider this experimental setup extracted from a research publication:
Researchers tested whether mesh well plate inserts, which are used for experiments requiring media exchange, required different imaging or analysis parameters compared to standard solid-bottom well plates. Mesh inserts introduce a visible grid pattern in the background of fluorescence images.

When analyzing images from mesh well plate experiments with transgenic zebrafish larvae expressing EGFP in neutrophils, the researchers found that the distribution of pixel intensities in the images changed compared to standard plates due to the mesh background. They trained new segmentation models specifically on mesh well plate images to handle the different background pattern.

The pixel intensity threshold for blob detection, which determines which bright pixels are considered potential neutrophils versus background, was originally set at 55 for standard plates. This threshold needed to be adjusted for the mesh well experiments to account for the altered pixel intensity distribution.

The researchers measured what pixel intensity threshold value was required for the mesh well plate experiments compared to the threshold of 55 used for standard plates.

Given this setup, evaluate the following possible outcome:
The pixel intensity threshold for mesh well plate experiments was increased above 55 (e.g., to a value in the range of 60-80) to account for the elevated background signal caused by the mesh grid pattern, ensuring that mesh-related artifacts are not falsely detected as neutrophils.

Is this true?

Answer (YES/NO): NO